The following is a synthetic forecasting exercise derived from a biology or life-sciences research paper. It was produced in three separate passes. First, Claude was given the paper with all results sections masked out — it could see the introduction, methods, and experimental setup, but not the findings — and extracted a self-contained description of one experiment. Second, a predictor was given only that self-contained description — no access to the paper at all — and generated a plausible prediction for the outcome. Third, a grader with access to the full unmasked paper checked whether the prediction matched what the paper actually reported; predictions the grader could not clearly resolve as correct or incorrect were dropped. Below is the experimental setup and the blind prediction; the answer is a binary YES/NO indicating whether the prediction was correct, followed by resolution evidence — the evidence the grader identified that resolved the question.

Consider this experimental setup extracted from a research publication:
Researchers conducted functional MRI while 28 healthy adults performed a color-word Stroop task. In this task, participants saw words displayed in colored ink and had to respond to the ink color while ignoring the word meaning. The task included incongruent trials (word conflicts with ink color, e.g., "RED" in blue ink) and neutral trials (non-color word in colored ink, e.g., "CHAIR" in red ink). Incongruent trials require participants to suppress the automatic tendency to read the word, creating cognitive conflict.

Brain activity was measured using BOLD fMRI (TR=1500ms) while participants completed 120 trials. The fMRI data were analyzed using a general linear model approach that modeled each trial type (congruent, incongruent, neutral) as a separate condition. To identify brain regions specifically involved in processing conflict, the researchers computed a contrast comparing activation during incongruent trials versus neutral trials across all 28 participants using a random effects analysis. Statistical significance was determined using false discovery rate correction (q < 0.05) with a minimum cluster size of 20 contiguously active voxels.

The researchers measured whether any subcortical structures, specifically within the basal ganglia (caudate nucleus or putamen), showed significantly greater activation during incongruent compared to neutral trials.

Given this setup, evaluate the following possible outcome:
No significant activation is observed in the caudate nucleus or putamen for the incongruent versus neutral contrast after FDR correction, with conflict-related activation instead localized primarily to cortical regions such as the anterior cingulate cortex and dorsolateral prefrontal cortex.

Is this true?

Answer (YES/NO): NO